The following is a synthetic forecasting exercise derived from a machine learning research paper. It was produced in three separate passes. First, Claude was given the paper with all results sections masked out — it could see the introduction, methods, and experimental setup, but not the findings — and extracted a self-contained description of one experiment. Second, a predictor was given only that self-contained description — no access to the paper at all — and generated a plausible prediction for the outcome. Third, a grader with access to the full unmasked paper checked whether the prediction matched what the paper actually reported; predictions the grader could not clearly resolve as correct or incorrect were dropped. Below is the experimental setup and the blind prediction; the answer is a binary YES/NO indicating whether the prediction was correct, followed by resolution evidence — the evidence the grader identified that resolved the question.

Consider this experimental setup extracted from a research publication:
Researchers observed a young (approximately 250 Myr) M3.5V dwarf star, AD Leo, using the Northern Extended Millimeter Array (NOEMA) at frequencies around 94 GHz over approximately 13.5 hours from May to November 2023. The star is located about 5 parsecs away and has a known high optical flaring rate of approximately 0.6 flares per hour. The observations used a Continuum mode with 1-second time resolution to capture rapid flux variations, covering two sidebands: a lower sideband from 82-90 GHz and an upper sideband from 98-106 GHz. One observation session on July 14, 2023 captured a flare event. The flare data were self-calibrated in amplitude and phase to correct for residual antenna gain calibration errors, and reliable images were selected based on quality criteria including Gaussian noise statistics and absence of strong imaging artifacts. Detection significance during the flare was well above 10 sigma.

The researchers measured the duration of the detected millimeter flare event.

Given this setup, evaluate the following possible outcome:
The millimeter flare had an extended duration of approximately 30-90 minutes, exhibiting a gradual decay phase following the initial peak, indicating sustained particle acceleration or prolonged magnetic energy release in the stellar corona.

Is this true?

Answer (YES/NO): NO